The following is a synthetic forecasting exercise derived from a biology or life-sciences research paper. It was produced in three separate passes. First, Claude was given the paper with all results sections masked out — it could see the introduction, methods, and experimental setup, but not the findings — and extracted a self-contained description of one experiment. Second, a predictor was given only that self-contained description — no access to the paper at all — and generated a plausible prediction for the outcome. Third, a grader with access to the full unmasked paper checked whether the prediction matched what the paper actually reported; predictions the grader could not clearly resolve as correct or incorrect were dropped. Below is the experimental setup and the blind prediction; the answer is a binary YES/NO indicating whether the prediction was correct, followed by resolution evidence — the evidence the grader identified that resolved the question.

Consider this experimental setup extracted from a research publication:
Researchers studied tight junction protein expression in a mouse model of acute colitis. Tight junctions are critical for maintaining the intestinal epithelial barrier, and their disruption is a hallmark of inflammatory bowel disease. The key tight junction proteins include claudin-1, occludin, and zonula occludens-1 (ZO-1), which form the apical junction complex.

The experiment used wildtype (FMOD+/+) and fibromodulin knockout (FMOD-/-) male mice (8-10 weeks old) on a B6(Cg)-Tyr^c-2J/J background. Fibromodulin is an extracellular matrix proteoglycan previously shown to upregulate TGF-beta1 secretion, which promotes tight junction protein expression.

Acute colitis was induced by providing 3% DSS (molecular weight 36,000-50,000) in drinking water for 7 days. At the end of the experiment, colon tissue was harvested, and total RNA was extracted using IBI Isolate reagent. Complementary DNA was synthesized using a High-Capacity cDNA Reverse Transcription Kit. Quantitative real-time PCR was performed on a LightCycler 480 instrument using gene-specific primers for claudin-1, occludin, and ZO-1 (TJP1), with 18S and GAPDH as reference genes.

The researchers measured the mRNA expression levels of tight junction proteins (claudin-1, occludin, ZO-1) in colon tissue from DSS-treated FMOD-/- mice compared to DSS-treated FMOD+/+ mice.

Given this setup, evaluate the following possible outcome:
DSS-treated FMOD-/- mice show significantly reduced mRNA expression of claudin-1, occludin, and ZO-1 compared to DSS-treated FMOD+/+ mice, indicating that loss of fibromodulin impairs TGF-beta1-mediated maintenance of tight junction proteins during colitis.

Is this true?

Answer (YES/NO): NO